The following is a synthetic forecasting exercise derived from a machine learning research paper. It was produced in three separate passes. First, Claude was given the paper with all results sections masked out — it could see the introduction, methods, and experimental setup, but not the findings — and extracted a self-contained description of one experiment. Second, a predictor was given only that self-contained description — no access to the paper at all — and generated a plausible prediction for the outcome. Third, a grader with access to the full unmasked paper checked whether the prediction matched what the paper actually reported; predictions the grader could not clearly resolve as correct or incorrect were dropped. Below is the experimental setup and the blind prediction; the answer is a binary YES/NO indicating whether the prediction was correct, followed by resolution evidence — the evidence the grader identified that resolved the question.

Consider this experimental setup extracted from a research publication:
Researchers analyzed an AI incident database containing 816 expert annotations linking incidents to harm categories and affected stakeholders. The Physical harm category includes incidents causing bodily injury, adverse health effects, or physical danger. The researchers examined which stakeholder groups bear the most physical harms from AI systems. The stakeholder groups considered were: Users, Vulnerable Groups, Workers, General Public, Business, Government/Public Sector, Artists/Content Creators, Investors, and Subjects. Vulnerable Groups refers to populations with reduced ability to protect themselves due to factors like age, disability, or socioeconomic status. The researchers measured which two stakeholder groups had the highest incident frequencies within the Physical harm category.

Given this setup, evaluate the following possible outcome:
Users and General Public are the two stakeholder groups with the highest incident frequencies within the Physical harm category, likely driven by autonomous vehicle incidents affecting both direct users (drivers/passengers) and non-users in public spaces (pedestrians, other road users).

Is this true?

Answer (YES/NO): NO